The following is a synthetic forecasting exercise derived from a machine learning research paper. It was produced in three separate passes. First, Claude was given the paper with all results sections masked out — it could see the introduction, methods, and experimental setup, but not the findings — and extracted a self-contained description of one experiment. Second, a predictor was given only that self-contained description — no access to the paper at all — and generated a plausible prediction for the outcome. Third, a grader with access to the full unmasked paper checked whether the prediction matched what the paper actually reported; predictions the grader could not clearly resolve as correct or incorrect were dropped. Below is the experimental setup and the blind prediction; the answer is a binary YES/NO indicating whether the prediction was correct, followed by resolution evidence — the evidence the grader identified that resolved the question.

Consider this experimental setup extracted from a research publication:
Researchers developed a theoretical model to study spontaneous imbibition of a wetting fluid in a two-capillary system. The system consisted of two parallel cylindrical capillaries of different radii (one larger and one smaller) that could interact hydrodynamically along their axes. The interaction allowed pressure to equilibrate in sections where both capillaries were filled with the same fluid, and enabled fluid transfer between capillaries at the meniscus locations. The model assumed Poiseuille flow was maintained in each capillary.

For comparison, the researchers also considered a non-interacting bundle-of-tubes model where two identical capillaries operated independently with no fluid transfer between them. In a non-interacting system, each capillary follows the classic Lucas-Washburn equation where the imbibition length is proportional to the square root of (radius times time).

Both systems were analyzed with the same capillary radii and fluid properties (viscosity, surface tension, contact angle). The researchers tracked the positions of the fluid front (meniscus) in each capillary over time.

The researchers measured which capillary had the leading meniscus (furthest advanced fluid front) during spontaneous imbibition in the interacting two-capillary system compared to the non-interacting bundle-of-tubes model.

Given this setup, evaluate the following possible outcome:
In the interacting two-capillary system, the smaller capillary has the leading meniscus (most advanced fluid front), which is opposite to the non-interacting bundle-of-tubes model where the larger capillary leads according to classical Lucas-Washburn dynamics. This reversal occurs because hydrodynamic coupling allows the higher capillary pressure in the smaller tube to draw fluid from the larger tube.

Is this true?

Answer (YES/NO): YES